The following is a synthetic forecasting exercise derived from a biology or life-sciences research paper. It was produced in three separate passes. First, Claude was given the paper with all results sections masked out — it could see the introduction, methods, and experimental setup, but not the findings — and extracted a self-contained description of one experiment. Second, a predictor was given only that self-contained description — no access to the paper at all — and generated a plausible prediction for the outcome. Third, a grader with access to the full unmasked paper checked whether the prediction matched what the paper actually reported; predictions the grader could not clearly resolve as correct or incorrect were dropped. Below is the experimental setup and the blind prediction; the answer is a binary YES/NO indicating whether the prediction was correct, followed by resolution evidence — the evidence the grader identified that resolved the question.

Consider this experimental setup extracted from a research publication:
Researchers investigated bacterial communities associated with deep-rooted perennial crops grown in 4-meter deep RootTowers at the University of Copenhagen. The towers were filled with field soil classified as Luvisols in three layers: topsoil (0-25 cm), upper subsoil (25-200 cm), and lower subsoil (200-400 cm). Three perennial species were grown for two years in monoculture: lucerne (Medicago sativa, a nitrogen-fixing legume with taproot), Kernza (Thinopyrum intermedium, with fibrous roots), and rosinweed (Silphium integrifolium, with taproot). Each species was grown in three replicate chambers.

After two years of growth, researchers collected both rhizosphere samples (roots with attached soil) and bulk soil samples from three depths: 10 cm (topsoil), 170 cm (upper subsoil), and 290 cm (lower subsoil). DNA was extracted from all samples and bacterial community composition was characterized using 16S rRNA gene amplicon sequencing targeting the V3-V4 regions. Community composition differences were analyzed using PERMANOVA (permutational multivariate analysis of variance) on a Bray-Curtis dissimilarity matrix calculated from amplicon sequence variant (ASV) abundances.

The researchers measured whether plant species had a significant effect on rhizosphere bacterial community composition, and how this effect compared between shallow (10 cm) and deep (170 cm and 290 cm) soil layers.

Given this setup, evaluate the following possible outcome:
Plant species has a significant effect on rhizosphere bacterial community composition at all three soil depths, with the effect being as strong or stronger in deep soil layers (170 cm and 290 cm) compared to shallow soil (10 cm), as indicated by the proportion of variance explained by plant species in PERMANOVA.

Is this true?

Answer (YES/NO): YES